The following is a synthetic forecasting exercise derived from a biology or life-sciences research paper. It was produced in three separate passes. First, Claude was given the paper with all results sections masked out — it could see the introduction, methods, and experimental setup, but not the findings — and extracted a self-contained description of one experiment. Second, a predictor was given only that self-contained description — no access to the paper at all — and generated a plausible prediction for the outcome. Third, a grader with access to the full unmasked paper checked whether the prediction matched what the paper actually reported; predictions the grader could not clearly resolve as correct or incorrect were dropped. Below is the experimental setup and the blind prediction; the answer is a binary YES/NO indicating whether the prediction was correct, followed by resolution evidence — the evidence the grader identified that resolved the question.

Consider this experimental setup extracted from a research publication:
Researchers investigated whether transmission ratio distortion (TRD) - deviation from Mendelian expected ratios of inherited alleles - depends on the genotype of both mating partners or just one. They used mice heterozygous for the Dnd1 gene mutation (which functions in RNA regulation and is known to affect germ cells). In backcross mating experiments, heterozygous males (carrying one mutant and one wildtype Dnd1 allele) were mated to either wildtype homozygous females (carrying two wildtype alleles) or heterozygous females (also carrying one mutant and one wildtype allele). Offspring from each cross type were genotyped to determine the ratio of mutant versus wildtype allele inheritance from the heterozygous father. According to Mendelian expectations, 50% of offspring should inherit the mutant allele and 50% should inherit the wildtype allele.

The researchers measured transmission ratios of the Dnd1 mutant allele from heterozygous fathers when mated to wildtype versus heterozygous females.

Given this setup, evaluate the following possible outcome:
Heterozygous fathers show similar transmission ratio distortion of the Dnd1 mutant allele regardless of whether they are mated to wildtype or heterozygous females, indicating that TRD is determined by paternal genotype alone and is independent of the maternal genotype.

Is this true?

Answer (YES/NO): NO